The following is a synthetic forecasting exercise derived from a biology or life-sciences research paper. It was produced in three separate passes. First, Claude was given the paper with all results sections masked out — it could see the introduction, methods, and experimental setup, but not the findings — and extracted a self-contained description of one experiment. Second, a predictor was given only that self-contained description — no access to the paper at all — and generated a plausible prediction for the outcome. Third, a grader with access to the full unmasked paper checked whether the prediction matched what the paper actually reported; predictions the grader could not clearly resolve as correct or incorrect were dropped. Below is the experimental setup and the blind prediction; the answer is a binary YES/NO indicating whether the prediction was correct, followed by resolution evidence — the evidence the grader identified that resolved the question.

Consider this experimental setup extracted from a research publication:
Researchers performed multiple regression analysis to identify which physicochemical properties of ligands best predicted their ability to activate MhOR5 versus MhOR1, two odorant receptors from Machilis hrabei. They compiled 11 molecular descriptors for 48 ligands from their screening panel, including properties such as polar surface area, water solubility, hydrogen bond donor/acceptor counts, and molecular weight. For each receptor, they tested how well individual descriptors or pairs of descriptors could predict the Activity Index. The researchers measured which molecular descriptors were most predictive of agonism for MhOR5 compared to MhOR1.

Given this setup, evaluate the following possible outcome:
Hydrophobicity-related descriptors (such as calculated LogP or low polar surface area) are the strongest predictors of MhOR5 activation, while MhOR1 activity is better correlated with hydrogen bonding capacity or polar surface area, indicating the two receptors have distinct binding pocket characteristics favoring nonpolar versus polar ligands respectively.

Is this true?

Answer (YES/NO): NO